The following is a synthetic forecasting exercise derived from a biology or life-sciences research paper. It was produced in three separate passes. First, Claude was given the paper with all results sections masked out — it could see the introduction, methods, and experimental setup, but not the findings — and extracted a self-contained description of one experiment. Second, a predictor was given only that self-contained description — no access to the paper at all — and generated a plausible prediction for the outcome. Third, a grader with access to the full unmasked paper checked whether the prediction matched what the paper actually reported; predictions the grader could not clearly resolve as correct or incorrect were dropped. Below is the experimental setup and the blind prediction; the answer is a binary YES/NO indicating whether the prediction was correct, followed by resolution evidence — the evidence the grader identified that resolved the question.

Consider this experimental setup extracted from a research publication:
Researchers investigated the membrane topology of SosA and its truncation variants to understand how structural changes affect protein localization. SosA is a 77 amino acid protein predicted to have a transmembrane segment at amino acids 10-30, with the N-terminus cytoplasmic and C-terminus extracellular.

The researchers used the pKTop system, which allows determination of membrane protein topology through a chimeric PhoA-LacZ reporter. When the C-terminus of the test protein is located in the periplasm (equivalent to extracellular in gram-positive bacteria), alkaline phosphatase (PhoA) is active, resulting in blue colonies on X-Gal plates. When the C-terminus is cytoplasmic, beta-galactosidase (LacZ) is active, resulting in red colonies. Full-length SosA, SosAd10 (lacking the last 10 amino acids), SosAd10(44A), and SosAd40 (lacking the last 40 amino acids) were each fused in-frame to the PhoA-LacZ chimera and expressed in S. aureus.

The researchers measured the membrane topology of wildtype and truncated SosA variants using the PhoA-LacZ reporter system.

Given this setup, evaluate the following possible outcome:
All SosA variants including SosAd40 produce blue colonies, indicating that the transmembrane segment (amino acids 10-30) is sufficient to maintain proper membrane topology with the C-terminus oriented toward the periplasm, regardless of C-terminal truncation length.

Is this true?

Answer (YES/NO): YES